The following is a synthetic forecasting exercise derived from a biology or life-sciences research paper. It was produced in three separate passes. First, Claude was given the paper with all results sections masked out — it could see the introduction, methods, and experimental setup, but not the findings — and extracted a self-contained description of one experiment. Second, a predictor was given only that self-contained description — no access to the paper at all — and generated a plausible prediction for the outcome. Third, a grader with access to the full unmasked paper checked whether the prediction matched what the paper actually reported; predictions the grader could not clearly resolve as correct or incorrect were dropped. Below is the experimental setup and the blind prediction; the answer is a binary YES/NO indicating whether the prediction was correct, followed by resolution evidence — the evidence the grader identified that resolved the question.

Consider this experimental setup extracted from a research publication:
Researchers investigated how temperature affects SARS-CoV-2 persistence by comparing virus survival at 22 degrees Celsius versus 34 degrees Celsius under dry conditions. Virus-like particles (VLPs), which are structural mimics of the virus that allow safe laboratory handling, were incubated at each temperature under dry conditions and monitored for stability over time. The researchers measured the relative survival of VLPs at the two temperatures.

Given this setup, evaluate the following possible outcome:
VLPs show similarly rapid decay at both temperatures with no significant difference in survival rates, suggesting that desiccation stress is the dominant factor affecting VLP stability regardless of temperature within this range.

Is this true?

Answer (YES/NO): NO